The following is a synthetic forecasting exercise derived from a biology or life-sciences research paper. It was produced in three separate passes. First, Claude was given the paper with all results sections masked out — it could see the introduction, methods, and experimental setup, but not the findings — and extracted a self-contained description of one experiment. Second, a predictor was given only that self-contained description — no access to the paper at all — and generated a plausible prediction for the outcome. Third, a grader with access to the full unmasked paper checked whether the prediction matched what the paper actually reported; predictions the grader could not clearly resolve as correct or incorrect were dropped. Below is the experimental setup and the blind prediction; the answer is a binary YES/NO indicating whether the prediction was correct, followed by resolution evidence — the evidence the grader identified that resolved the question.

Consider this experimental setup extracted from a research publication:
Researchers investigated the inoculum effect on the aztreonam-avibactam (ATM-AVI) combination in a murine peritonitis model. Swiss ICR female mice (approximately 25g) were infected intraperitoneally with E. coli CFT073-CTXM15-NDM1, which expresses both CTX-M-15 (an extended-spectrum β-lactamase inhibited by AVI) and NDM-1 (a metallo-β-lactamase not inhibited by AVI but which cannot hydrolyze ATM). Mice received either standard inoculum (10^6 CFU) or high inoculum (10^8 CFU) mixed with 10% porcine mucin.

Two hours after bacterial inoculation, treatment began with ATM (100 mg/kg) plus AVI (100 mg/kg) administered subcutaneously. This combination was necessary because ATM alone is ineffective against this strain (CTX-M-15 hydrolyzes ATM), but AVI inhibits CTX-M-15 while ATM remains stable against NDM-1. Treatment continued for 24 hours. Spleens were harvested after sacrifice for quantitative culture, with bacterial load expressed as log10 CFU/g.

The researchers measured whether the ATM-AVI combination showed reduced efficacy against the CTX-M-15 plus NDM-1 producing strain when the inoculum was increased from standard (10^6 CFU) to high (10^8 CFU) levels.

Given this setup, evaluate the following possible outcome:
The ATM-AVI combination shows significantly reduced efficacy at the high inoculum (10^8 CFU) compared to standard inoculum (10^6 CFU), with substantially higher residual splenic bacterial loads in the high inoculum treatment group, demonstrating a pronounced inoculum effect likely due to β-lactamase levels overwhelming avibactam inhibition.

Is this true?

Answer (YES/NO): YES